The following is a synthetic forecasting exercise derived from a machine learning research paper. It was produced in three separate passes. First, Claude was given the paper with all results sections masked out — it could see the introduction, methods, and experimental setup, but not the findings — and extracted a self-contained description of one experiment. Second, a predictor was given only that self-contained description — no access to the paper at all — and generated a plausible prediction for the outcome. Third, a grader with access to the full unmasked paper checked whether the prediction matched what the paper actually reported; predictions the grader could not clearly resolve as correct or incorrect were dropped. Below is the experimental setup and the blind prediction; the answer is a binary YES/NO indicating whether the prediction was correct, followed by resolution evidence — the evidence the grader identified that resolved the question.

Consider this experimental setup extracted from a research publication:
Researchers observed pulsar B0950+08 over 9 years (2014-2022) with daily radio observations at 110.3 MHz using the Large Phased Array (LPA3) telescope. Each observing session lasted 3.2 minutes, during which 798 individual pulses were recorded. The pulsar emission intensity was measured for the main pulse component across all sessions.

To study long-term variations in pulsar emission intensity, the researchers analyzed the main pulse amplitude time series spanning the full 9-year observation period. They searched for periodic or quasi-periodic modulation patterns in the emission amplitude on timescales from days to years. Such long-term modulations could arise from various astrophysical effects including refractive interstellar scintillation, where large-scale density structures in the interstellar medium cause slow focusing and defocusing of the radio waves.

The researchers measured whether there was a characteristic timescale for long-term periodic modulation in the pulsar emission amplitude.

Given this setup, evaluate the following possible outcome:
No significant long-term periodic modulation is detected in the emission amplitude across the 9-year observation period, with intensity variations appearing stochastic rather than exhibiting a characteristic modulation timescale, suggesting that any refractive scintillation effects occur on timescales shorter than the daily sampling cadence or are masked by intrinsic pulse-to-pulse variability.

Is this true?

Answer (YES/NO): NO